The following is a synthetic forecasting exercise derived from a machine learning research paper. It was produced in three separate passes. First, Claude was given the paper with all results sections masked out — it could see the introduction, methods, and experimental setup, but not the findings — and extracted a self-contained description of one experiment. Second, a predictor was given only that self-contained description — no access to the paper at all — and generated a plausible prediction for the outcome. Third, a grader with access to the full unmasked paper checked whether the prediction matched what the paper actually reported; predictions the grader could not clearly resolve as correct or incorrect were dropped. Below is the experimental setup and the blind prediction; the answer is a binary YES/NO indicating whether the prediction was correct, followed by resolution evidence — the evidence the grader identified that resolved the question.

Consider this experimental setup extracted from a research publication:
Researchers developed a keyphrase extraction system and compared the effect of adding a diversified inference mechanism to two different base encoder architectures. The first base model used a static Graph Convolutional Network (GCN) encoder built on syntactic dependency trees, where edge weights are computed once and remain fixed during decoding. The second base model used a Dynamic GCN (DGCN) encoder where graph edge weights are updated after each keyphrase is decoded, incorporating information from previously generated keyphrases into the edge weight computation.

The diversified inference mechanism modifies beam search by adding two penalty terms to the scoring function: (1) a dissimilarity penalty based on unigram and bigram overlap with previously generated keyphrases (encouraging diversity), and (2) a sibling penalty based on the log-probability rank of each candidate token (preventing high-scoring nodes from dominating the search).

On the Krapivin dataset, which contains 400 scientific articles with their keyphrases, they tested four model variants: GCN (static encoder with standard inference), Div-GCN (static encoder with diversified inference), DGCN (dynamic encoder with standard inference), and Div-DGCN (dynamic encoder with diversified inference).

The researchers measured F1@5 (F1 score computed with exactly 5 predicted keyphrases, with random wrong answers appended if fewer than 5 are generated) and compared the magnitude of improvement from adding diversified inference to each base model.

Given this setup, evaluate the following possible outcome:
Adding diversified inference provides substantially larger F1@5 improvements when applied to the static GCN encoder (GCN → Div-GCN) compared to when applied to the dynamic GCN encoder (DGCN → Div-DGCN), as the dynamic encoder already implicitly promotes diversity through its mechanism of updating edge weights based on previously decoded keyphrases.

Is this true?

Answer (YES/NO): NO